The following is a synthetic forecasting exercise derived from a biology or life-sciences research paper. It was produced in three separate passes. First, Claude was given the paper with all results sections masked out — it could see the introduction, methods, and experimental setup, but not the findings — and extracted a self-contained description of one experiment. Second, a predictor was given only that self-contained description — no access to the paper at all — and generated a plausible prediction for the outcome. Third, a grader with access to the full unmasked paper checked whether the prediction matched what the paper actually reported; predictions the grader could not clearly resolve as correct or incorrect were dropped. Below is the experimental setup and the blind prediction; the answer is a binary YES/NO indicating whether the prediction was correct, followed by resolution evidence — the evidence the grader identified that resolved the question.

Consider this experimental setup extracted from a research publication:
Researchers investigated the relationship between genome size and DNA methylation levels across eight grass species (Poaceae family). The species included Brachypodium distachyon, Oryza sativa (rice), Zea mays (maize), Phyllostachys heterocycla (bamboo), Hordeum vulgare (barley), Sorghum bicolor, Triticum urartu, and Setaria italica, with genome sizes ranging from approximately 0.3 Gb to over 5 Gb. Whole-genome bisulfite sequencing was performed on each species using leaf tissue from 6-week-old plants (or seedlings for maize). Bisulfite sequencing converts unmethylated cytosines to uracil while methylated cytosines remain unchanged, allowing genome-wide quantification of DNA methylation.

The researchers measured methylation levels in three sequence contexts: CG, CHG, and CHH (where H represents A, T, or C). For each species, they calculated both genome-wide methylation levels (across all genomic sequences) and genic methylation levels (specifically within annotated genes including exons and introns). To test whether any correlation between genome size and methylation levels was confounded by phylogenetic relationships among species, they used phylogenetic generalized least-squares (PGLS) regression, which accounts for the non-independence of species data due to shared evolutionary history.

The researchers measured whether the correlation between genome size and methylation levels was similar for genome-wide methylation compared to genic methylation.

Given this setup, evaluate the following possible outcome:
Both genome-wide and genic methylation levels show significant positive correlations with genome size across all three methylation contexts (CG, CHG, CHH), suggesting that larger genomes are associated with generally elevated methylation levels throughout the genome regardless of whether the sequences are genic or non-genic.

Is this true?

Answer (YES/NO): NO